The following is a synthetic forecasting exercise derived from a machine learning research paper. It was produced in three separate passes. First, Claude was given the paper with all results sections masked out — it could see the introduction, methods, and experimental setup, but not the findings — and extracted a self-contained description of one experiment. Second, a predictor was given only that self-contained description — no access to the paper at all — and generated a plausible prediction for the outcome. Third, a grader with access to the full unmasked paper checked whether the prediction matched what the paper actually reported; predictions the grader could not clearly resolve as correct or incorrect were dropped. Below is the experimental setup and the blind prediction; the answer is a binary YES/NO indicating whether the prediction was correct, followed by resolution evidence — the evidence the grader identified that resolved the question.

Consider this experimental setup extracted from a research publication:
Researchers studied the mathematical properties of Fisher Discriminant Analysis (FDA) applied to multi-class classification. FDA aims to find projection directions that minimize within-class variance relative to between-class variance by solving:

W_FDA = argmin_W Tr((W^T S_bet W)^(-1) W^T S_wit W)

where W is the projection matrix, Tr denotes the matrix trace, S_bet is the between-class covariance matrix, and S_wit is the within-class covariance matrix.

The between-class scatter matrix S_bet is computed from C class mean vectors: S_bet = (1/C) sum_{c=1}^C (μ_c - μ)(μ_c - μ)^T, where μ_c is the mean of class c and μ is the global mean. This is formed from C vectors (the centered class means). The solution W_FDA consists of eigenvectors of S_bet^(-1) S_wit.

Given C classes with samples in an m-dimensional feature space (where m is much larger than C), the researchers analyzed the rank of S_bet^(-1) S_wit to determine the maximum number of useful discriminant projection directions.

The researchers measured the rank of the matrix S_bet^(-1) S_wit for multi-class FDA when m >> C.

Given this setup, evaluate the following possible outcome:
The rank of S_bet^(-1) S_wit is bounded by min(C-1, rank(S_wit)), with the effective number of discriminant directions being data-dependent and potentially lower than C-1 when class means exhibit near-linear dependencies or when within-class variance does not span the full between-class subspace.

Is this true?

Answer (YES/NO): NO